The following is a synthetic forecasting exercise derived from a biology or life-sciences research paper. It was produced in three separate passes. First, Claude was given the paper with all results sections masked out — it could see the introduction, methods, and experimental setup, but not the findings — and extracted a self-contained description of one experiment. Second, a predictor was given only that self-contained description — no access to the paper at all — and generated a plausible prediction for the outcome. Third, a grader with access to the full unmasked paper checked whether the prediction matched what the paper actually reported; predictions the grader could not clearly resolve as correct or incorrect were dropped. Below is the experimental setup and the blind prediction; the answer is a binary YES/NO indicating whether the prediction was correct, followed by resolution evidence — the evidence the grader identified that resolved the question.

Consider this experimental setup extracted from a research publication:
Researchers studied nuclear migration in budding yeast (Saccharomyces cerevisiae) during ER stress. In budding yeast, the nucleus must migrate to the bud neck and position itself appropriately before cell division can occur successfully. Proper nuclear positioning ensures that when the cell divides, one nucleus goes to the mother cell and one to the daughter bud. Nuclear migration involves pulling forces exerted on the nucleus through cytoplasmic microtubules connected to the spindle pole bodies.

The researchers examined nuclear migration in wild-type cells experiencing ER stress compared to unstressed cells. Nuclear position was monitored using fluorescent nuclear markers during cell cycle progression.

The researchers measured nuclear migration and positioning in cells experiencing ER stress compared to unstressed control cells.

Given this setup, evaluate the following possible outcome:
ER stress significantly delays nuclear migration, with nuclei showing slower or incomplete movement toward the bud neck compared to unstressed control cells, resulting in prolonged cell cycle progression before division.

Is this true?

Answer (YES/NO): NO